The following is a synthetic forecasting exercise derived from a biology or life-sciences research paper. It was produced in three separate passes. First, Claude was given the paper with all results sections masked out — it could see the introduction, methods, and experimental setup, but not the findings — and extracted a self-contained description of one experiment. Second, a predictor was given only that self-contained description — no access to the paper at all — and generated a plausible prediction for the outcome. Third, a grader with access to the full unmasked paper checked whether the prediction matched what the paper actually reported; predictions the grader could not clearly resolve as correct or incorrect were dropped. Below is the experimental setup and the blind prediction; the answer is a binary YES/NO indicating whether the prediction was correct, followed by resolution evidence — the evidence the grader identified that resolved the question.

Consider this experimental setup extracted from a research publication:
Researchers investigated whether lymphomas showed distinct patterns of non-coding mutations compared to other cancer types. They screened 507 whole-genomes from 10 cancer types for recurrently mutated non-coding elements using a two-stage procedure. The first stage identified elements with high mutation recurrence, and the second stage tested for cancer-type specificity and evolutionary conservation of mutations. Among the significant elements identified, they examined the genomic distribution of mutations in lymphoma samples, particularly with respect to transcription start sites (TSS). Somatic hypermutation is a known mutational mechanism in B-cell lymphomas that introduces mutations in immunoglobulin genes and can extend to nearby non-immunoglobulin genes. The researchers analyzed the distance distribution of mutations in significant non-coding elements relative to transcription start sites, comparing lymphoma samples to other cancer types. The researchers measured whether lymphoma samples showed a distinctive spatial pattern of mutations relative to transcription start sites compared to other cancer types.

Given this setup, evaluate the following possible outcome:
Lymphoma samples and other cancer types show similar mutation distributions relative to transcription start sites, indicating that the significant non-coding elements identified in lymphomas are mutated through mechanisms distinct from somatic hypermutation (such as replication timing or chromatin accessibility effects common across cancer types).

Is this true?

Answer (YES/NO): NO